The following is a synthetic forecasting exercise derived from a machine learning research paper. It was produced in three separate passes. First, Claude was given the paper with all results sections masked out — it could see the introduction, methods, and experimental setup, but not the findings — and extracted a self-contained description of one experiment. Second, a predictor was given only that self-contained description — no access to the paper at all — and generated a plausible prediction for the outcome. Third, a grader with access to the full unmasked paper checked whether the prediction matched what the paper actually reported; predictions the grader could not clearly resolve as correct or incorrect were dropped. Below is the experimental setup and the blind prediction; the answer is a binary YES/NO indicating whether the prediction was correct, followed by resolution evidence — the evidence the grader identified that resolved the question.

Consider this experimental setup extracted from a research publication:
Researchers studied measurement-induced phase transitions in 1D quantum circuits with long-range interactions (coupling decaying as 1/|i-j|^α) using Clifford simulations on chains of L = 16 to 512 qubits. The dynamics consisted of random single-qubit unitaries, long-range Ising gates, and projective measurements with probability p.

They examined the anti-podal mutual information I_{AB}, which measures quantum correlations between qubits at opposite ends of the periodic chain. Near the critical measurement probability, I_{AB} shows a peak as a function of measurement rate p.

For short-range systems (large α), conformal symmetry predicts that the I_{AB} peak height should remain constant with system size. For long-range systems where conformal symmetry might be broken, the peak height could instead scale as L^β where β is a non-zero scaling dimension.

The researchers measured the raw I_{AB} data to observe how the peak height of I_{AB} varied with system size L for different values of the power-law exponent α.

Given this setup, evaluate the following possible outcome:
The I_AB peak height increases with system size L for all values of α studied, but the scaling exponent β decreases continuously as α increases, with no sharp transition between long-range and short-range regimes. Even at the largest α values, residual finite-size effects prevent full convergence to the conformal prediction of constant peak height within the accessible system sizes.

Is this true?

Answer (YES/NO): NO